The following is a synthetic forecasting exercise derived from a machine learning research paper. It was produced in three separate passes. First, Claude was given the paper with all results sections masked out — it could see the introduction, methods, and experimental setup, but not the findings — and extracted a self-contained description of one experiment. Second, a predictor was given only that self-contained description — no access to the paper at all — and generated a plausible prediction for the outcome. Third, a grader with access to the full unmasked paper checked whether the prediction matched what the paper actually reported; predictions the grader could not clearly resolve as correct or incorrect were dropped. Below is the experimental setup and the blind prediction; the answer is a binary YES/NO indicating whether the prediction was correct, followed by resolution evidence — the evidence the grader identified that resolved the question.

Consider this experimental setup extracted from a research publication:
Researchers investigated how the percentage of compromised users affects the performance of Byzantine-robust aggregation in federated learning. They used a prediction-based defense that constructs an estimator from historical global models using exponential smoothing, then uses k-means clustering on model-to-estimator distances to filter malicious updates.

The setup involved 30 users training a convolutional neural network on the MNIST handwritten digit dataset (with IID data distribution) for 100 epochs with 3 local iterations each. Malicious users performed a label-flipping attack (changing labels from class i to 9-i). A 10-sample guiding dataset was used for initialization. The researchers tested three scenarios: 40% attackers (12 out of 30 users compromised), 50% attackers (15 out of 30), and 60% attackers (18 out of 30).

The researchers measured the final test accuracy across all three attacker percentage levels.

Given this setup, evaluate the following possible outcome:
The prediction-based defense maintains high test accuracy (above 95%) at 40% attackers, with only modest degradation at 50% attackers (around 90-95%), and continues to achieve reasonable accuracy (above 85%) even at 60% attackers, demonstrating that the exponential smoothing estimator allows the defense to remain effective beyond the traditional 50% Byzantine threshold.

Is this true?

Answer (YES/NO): NO